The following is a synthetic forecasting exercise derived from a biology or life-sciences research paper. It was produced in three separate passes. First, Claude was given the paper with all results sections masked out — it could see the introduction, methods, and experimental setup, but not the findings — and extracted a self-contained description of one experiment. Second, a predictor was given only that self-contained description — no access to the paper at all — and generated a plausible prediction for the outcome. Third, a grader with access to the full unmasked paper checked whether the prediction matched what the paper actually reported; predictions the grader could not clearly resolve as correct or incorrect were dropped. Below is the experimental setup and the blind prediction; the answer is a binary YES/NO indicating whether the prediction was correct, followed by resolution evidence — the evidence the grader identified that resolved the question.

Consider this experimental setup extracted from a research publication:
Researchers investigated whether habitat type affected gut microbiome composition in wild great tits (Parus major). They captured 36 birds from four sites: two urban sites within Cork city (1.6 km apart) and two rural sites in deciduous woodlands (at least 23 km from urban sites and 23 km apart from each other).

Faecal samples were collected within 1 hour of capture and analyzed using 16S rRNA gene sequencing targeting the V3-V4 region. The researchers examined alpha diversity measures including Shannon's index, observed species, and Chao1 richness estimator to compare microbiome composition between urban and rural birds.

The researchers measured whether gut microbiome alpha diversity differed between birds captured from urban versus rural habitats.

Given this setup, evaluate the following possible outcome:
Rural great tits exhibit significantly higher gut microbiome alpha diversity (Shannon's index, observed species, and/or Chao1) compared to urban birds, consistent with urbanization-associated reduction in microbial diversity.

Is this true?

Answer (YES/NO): NO